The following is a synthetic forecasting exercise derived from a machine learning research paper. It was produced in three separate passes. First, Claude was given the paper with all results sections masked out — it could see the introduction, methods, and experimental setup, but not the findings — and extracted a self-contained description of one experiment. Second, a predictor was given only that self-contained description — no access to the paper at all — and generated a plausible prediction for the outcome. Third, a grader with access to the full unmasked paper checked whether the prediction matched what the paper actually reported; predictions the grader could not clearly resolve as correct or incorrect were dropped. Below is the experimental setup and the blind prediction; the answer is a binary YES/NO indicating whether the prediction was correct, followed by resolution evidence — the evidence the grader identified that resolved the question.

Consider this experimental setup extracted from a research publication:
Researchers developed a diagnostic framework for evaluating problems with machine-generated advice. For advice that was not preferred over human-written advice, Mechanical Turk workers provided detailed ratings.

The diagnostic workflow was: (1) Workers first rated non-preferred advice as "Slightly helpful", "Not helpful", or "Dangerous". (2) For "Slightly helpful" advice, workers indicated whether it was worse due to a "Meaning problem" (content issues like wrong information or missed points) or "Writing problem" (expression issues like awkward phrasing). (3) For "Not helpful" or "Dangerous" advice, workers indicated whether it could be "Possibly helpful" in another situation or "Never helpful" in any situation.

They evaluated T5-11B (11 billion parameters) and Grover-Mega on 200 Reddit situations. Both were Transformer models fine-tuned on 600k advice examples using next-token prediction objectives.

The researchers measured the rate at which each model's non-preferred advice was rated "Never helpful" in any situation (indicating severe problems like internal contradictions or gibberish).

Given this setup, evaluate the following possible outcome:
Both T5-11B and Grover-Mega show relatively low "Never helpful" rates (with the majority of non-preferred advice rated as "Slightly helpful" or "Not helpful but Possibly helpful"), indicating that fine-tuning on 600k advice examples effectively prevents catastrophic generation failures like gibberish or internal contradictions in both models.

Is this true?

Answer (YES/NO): NO